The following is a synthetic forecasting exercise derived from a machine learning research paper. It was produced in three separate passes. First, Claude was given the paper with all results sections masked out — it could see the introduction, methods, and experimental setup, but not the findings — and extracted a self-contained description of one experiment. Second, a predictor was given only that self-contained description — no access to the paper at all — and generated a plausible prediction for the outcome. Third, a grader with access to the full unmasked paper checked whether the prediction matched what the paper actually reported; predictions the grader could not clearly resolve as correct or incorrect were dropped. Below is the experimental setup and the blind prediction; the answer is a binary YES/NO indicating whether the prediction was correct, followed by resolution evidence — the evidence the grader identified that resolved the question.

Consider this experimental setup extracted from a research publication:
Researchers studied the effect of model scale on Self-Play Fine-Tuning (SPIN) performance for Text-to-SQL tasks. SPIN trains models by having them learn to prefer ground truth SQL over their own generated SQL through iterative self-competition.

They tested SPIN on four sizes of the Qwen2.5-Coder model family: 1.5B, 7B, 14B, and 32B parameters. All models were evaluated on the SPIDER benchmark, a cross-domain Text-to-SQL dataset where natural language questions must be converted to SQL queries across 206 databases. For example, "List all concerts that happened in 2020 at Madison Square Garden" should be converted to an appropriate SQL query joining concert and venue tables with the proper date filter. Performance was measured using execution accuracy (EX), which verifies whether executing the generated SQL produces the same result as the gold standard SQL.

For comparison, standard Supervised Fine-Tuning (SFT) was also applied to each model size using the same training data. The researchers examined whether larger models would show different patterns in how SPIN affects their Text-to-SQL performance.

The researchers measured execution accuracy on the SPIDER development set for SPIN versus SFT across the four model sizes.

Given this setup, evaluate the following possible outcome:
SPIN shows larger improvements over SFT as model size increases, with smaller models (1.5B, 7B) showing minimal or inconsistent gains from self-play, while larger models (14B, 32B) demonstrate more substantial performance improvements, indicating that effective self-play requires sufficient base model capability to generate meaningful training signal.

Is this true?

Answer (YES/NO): NO